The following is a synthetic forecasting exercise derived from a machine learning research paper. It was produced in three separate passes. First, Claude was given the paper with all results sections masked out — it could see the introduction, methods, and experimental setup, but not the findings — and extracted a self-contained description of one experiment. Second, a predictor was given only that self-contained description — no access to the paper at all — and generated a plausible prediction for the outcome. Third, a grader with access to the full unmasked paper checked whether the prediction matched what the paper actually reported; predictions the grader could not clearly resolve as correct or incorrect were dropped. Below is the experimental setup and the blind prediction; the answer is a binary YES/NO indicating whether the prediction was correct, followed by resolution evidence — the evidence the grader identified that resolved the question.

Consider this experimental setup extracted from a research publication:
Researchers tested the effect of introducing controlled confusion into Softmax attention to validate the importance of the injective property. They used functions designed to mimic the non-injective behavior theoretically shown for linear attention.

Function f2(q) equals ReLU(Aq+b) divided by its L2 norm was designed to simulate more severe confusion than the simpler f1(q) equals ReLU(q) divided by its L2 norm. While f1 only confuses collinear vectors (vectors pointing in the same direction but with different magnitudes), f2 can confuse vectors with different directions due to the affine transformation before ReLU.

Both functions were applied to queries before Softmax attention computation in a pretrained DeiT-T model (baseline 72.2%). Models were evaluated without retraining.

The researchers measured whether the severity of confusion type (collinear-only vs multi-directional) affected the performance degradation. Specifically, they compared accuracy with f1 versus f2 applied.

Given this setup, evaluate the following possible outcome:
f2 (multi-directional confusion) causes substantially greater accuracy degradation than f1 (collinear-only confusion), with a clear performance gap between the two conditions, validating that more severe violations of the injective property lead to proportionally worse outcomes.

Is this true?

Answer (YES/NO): NO